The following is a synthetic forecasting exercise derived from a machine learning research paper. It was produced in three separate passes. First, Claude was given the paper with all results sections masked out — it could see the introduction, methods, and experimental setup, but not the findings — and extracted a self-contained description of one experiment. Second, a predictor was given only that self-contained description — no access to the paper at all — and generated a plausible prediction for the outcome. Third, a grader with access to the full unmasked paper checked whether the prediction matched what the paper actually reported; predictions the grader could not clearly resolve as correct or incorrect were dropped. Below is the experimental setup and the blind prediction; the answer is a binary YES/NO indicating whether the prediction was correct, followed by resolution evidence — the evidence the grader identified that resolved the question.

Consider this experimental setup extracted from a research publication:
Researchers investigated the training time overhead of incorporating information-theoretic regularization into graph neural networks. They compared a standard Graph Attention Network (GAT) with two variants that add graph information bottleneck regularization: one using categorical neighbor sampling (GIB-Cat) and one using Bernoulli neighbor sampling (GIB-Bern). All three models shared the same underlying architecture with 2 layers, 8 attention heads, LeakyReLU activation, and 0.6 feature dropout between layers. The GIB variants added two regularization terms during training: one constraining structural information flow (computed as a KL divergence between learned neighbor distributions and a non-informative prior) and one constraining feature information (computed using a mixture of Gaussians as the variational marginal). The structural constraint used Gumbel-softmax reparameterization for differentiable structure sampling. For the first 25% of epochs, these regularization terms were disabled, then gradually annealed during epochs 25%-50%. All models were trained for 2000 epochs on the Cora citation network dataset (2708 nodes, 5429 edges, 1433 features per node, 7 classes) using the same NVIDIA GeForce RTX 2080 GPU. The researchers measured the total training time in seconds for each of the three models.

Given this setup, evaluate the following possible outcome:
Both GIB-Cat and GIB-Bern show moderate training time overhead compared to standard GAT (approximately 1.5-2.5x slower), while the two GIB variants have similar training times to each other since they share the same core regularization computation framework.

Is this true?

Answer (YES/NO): YES